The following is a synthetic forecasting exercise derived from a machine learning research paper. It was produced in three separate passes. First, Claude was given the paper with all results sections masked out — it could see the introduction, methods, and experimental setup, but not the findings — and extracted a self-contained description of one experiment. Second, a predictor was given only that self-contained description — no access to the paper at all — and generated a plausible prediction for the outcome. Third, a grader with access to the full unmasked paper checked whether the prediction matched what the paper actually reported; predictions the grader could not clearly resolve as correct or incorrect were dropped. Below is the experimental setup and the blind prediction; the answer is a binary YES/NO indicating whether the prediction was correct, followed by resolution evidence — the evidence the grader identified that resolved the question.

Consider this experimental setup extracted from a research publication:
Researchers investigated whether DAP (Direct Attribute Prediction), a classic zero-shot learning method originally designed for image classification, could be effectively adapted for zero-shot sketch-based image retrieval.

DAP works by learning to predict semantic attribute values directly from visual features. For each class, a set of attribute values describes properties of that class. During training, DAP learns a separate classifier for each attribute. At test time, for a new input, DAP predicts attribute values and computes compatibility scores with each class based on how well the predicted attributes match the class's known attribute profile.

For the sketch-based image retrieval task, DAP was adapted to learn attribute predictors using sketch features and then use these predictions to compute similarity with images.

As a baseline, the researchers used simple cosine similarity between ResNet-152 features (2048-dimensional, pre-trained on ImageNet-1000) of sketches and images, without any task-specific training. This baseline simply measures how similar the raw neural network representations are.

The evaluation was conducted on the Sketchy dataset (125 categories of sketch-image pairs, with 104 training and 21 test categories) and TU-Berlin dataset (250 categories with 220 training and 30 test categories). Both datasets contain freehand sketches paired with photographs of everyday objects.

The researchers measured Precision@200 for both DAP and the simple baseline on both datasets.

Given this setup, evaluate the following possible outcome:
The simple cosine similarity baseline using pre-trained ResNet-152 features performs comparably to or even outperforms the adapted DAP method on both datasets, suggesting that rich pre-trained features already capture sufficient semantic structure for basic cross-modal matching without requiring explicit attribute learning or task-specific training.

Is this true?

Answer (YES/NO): YES